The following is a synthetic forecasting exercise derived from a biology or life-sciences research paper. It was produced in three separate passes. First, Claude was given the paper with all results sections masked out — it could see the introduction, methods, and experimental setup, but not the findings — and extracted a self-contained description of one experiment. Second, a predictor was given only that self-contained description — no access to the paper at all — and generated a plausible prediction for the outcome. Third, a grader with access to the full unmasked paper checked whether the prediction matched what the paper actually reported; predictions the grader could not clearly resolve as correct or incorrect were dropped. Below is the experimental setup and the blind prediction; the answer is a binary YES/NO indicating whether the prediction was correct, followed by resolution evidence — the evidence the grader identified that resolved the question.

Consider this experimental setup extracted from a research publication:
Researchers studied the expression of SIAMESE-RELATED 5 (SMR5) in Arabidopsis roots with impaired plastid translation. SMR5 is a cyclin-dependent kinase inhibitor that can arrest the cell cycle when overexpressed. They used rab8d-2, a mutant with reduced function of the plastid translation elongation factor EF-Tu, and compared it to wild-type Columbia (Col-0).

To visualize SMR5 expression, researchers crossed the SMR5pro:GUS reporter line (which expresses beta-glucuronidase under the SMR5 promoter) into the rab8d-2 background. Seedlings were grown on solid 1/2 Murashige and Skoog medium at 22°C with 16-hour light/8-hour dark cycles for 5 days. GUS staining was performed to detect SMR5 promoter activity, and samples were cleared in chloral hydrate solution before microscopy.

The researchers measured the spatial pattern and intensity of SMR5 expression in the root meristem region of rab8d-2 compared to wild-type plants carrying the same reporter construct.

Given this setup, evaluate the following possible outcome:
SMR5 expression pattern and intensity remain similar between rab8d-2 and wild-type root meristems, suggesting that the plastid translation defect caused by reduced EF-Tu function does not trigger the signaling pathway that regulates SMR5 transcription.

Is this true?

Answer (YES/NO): NO